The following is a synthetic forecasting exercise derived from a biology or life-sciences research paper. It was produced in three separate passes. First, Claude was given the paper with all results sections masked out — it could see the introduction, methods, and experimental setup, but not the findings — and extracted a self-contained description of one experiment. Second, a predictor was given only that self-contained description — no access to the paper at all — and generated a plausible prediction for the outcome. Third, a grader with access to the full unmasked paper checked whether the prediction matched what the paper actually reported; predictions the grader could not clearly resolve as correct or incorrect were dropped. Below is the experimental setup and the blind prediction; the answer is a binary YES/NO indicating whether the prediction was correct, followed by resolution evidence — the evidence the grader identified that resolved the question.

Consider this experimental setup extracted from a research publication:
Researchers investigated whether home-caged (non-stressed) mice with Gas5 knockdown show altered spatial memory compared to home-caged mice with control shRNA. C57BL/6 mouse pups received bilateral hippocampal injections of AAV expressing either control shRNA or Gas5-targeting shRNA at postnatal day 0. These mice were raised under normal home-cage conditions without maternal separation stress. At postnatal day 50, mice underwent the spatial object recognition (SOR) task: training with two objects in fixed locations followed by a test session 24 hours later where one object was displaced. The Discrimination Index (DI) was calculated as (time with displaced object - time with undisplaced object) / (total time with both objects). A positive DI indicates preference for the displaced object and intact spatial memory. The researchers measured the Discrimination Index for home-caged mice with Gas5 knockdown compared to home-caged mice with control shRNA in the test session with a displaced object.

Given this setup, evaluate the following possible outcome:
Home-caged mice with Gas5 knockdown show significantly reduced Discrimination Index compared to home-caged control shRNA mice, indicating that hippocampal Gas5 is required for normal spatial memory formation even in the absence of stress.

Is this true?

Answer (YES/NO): NO